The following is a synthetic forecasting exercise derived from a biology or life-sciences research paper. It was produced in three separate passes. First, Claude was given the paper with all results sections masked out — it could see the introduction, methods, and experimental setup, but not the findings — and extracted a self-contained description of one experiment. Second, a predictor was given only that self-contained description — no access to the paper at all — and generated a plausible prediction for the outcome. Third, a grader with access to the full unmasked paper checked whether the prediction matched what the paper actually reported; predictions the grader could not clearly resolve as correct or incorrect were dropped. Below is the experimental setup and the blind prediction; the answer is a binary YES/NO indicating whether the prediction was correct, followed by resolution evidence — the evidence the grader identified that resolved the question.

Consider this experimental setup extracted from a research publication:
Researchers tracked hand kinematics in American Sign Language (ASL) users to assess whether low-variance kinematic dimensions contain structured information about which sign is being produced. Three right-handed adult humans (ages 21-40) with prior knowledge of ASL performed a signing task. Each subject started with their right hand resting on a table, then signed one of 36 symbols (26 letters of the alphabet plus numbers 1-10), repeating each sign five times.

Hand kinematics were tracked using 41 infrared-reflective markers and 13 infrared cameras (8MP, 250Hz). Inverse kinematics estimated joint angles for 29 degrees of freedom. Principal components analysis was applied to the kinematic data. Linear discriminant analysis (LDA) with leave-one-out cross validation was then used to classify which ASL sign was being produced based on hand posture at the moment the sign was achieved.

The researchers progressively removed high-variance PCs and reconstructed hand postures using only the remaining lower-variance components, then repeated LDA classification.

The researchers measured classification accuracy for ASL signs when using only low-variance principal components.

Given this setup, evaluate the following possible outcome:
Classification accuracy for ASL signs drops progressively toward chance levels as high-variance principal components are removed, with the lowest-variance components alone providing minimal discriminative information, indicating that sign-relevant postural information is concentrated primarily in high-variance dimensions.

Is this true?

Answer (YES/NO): NO